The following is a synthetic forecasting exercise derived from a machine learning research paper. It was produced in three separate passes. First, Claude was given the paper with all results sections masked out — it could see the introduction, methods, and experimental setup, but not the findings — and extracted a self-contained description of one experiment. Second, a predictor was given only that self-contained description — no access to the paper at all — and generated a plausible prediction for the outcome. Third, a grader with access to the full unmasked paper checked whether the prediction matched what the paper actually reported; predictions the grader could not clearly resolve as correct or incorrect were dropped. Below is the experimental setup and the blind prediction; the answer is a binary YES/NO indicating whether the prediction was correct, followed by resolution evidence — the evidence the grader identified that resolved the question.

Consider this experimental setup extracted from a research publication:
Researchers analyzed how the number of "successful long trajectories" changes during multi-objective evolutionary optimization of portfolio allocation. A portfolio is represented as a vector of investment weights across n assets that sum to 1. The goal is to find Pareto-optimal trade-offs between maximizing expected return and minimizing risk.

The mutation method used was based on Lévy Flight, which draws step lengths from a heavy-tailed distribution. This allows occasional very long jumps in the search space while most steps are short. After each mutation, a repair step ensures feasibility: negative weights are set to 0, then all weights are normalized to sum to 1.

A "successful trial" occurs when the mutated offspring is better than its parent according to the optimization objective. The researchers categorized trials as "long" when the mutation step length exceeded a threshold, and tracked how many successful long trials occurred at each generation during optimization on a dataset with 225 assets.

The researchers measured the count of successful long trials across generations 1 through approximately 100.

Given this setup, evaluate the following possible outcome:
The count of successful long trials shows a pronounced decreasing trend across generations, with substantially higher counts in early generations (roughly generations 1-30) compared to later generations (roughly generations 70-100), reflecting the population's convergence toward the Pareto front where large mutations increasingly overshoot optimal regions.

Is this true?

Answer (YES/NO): YES